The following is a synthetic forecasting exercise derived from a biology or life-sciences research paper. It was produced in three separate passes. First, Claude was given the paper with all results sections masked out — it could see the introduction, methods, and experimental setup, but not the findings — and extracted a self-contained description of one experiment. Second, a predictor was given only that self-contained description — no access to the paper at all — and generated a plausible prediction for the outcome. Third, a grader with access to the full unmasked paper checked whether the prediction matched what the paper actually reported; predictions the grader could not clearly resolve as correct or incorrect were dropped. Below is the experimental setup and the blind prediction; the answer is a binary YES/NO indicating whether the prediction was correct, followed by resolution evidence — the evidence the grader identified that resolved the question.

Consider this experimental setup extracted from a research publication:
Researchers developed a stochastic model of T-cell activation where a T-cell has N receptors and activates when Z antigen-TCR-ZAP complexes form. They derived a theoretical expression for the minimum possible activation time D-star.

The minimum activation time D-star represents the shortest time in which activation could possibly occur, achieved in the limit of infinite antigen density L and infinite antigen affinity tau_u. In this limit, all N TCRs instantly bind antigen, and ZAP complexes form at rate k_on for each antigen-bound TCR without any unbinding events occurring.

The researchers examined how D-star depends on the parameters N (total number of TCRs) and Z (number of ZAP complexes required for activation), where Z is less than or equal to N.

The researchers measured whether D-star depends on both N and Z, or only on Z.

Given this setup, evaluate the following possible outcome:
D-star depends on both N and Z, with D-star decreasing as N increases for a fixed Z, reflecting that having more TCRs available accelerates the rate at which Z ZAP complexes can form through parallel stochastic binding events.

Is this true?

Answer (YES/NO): YES